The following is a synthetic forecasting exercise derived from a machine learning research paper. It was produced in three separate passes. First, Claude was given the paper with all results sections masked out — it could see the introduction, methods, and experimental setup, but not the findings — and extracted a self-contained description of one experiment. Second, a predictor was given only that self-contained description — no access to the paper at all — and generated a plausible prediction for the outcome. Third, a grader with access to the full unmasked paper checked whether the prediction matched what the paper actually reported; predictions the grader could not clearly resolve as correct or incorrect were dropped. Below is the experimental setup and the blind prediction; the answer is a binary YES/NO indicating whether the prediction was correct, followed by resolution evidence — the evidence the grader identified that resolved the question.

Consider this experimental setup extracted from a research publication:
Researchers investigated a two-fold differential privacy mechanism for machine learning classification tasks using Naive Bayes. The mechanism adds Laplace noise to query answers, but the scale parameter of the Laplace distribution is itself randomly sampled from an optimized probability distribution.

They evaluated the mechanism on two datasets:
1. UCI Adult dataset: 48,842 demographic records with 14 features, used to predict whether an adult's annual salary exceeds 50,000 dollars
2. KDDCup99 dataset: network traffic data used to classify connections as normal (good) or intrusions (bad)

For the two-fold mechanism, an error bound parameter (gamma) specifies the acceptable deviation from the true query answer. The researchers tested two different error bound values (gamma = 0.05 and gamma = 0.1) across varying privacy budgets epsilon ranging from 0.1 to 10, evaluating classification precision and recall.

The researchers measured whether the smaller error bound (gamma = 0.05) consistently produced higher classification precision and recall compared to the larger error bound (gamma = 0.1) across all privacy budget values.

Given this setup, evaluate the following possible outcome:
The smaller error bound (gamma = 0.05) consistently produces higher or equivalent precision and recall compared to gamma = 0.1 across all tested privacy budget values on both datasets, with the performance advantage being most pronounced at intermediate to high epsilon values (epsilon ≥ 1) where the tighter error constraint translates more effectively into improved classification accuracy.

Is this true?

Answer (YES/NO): NO